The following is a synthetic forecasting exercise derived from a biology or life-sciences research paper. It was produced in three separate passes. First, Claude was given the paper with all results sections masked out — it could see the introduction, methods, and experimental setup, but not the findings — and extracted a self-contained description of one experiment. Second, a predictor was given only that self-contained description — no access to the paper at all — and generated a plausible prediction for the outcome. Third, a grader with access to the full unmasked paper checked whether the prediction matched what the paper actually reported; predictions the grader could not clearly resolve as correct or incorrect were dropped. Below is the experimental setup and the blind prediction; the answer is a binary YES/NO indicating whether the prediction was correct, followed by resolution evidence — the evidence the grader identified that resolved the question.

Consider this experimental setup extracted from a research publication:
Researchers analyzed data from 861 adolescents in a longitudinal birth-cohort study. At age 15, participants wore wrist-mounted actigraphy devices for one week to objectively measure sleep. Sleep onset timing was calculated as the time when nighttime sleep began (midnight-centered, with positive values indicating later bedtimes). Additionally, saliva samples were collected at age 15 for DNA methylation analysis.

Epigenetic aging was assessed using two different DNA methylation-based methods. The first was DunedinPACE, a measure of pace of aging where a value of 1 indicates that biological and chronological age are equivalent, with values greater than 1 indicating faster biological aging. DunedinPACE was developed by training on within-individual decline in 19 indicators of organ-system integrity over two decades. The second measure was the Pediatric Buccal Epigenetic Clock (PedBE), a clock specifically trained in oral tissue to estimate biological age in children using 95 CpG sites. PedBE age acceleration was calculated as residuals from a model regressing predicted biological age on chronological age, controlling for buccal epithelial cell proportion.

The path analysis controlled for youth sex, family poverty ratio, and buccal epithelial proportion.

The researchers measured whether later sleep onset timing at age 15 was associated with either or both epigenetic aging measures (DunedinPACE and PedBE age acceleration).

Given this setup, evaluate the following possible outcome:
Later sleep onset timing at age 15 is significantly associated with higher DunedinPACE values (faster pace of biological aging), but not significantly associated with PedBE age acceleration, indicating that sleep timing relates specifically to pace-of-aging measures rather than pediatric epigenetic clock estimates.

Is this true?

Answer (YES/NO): NO